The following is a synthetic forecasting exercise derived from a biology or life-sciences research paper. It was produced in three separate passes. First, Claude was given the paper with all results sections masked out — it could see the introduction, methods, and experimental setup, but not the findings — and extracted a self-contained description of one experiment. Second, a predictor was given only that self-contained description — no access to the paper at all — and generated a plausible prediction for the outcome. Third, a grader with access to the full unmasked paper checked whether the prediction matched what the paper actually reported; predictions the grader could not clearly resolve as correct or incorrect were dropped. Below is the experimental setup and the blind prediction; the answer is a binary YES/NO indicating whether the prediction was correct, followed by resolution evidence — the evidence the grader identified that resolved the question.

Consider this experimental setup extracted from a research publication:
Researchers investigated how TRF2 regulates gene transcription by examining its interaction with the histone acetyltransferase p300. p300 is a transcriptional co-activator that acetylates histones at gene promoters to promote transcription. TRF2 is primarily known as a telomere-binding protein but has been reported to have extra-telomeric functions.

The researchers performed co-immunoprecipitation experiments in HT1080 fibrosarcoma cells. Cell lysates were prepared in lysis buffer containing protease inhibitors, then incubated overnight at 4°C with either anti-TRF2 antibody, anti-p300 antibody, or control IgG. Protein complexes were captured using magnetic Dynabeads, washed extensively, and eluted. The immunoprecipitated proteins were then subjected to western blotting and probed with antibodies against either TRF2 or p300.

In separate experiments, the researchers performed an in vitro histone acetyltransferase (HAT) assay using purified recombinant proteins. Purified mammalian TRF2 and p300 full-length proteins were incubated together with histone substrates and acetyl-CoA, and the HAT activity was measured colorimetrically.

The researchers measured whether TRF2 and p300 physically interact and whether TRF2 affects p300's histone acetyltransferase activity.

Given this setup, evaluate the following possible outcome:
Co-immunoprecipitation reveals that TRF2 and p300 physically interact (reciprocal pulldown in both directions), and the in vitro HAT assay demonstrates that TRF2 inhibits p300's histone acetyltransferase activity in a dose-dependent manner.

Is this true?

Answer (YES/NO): NO